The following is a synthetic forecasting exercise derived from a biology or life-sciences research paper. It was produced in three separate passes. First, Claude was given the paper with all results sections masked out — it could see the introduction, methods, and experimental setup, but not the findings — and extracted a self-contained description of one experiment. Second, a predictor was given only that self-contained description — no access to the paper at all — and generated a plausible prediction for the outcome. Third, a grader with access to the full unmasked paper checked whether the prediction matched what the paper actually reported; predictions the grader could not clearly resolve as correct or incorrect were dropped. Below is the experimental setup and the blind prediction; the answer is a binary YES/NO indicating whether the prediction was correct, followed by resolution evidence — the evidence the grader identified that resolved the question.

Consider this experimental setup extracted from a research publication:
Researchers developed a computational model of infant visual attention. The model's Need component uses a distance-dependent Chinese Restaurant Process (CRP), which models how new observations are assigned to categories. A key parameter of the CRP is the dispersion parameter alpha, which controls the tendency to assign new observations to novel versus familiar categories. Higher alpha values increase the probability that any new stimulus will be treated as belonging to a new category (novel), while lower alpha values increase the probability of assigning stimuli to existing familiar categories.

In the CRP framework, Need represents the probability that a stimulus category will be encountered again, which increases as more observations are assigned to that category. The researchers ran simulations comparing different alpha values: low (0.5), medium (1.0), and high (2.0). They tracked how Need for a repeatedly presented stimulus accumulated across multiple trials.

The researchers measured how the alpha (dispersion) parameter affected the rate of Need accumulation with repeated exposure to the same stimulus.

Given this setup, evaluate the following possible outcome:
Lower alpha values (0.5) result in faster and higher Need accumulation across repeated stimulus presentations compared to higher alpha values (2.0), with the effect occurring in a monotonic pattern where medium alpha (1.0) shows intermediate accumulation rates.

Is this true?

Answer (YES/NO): YES